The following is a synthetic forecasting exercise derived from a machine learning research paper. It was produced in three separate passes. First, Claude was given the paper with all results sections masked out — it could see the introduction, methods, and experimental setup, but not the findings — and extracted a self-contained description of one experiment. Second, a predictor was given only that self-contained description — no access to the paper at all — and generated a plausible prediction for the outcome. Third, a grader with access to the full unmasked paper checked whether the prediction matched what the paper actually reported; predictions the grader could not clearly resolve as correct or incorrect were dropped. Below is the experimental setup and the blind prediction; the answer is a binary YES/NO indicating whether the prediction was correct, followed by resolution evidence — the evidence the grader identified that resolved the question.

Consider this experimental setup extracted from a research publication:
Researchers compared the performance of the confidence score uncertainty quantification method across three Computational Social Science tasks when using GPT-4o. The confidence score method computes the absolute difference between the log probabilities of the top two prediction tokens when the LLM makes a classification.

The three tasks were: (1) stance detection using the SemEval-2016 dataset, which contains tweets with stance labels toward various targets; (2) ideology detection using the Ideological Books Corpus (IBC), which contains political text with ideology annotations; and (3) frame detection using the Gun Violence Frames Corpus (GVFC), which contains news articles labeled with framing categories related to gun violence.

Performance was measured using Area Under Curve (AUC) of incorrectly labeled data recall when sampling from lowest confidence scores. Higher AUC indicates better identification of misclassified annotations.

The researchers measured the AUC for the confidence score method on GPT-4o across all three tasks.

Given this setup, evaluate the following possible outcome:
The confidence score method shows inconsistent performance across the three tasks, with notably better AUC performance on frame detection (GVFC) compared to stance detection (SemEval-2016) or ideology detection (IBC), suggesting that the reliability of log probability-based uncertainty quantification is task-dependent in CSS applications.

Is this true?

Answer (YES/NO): NO